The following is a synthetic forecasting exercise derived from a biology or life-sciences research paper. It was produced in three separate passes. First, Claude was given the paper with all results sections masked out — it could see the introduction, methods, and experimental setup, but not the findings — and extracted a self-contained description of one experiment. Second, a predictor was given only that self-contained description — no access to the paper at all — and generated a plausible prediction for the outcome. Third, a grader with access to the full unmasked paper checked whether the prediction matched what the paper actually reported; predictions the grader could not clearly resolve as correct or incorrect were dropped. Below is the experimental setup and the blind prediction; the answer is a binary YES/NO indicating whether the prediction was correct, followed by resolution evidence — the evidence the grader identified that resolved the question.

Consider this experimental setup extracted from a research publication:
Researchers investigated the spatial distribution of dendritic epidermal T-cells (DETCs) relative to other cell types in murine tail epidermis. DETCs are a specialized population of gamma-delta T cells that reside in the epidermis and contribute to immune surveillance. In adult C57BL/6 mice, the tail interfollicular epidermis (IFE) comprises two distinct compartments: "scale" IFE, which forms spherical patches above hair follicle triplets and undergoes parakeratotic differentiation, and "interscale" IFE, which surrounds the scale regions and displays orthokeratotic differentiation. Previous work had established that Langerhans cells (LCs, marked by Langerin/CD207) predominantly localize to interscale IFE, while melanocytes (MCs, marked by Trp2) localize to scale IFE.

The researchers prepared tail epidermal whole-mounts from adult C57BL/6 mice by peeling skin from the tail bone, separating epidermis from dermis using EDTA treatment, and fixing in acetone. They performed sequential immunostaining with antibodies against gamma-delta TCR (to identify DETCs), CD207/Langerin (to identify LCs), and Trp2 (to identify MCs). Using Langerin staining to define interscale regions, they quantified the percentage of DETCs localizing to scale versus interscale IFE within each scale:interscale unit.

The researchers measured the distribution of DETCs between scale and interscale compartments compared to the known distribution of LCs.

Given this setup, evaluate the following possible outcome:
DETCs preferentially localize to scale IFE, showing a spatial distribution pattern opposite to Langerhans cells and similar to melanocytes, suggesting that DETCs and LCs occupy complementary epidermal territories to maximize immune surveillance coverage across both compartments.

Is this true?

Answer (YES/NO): NO